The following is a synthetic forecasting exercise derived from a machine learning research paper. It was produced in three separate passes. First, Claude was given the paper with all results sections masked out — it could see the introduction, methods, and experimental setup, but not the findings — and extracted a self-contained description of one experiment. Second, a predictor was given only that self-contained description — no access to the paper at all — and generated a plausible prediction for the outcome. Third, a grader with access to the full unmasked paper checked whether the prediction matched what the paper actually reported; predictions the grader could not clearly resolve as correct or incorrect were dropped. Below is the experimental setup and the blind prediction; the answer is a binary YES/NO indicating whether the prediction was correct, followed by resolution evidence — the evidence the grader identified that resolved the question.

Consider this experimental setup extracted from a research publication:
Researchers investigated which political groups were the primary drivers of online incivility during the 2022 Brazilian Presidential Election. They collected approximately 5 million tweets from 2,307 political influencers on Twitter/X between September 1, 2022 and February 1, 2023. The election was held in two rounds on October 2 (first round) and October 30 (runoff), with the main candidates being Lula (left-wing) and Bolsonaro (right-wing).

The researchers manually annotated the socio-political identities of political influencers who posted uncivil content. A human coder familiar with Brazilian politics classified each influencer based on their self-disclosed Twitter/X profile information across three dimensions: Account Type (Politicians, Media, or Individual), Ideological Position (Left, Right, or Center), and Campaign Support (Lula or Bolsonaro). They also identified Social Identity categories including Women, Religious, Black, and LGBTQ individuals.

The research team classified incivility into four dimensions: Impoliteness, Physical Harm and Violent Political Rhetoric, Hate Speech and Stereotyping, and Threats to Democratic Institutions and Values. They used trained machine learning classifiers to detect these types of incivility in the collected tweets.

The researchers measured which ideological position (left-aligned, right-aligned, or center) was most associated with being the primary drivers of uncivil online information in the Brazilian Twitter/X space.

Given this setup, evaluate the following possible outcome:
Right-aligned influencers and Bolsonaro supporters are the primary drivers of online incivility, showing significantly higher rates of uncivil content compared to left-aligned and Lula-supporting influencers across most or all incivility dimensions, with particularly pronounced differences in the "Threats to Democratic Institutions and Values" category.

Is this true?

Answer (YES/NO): NO